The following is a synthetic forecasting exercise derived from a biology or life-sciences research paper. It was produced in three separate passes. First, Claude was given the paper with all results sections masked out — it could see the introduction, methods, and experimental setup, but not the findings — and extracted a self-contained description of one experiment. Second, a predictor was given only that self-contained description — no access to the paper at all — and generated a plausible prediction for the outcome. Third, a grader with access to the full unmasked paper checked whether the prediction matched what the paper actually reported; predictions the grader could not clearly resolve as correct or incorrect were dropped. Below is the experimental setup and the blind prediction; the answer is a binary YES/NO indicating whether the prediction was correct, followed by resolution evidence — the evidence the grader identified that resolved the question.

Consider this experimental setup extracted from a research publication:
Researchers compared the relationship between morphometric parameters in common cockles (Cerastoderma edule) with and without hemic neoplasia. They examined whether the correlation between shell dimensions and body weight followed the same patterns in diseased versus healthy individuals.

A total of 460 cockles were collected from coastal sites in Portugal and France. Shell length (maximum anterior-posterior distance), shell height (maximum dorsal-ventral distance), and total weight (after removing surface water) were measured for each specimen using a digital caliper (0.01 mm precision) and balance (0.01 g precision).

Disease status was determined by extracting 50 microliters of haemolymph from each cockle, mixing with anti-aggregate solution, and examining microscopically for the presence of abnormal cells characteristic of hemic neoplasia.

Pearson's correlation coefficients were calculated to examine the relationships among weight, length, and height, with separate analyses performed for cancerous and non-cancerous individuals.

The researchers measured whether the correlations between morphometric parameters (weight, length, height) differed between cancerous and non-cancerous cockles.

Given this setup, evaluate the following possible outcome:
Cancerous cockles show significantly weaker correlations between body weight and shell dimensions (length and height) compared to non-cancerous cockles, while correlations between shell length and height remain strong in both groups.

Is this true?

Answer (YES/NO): NO